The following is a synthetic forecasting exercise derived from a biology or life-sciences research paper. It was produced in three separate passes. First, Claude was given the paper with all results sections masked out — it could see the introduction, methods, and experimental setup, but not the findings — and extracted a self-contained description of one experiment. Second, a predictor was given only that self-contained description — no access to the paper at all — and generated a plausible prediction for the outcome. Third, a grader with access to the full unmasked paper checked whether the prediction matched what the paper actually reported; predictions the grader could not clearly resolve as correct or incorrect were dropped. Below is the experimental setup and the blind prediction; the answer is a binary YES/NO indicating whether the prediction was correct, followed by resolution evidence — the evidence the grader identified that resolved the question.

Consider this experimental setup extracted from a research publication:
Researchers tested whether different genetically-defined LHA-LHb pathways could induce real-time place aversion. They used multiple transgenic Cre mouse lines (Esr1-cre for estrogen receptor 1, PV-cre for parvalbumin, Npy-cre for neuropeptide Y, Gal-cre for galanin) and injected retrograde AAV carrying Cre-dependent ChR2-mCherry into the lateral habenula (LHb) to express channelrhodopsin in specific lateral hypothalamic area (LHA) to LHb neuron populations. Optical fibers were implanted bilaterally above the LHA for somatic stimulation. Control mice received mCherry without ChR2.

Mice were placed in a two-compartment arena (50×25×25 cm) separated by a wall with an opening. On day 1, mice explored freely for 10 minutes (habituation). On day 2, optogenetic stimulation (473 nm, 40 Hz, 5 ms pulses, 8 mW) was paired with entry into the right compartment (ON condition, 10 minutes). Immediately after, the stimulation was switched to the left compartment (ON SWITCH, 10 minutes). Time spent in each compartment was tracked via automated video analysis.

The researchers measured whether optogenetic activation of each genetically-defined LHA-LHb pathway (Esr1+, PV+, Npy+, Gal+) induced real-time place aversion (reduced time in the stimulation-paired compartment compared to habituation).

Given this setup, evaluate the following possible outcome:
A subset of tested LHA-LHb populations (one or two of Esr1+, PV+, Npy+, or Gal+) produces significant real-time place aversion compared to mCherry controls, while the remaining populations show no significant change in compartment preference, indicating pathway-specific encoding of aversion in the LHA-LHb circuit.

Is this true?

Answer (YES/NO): YES